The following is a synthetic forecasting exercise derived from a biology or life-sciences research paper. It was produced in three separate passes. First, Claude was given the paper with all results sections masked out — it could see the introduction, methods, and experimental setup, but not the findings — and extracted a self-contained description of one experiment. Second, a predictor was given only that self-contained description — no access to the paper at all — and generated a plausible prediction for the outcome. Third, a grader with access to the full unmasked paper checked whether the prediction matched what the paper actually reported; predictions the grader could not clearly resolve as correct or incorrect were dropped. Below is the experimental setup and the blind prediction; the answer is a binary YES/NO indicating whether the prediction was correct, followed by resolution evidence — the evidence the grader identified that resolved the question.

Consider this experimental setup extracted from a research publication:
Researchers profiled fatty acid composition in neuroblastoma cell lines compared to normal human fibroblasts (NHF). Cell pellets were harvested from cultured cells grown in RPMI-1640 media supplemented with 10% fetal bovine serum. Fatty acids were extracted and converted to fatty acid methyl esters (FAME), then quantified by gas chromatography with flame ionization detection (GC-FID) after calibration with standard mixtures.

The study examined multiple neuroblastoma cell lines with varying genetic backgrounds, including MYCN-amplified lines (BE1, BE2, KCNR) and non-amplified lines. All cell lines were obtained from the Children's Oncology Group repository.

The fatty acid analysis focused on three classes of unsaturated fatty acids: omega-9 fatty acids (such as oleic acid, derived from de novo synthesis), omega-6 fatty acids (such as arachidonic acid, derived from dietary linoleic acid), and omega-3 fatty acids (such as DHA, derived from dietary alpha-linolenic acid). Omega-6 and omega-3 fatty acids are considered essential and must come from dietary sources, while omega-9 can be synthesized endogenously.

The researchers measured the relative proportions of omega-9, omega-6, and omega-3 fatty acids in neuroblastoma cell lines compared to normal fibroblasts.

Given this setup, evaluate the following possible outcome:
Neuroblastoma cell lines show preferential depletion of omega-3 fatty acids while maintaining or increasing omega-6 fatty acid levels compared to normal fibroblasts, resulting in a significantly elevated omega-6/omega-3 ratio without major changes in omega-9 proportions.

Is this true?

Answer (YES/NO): NO